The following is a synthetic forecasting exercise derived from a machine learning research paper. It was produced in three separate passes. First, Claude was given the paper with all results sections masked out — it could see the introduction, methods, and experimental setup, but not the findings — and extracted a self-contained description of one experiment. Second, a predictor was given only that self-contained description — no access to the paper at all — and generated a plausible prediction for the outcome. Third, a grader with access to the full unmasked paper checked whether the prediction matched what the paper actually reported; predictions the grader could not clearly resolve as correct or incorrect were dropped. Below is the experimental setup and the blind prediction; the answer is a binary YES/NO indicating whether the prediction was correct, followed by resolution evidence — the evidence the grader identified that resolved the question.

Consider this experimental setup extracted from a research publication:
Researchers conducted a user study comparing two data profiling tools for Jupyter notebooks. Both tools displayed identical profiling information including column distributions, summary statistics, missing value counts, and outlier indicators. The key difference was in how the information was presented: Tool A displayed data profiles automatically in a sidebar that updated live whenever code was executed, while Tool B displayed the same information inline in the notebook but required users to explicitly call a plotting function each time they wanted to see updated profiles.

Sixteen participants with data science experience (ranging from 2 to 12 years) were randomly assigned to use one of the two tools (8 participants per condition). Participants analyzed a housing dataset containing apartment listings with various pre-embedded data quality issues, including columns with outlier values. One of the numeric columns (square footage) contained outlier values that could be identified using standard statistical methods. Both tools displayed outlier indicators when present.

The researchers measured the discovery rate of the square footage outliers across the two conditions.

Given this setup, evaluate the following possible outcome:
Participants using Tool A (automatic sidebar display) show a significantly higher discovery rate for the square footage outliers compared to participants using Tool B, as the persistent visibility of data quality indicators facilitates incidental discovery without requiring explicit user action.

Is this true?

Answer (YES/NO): NO